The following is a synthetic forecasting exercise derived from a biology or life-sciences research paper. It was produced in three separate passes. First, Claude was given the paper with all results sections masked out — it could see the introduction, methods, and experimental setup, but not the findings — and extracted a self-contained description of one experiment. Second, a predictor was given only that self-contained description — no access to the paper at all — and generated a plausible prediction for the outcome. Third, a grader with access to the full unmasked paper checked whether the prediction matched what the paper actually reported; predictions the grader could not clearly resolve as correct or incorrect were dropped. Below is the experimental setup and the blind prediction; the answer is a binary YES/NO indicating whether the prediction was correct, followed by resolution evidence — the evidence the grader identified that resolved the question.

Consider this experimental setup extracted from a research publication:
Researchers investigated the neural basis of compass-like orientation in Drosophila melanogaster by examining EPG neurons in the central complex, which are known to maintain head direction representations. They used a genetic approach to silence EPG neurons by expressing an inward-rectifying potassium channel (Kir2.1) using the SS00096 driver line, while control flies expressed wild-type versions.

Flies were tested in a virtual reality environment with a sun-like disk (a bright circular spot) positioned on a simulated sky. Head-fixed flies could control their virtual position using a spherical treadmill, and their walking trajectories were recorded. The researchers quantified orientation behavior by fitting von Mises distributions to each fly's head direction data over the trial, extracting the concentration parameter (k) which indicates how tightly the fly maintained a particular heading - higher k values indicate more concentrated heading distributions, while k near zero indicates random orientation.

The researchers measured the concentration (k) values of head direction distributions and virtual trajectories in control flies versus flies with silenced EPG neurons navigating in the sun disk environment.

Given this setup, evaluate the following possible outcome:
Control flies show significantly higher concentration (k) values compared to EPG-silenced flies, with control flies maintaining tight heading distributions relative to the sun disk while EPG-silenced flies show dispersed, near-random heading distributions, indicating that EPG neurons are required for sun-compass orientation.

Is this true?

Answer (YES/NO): NO